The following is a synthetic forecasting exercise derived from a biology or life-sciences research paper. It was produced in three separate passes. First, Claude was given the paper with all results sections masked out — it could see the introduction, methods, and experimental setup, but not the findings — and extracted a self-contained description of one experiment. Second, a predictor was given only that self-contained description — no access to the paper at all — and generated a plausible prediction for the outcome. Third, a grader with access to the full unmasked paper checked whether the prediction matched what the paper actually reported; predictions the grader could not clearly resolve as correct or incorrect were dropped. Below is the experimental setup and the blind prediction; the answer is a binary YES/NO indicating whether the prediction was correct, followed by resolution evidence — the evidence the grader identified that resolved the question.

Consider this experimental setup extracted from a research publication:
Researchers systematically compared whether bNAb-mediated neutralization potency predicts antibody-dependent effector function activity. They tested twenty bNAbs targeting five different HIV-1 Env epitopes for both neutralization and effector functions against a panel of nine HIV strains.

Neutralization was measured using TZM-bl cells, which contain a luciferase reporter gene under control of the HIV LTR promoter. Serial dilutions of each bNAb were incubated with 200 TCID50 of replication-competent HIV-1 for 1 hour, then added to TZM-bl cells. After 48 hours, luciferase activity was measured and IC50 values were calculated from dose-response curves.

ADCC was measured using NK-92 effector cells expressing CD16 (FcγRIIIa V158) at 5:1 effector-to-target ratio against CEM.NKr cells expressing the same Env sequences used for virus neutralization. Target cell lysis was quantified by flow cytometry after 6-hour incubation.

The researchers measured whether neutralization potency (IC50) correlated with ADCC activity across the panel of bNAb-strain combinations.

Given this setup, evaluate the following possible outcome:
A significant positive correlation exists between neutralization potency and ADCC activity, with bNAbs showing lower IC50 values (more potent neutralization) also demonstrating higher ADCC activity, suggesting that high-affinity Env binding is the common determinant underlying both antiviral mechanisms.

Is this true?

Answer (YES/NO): YES